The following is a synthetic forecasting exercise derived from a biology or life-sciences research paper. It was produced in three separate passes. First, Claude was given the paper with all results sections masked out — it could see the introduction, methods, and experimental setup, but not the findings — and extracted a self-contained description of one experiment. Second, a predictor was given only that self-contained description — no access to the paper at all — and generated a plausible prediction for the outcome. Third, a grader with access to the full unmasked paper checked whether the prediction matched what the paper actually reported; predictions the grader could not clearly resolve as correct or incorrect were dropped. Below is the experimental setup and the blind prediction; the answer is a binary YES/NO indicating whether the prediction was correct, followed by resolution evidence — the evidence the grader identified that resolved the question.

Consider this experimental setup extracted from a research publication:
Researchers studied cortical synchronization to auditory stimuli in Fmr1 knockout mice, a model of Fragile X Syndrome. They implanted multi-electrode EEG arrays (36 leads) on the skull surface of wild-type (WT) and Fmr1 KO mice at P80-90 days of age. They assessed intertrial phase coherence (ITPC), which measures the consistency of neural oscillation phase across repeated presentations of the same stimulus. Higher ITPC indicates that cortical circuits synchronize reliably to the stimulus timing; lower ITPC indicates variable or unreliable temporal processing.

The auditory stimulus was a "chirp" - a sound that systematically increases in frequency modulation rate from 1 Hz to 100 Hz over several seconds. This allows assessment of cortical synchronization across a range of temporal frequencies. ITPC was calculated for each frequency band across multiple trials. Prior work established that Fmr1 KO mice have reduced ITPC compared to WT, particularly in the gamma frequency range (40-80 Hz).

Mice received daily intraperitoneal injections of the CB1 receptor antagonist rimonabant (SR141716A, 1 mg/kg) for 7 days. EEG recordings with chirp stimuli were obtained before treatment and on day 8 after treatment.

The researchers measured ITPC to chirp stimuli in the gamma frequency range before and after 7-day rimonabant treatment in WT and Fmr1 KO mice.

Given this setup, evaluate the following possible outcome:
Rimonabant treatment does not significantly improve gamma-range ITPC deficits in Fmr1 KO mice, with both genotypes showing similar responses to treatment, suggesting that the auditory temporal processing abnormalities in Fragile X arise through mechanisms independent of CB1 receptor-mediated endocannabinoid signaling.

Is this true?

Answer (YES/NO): NO